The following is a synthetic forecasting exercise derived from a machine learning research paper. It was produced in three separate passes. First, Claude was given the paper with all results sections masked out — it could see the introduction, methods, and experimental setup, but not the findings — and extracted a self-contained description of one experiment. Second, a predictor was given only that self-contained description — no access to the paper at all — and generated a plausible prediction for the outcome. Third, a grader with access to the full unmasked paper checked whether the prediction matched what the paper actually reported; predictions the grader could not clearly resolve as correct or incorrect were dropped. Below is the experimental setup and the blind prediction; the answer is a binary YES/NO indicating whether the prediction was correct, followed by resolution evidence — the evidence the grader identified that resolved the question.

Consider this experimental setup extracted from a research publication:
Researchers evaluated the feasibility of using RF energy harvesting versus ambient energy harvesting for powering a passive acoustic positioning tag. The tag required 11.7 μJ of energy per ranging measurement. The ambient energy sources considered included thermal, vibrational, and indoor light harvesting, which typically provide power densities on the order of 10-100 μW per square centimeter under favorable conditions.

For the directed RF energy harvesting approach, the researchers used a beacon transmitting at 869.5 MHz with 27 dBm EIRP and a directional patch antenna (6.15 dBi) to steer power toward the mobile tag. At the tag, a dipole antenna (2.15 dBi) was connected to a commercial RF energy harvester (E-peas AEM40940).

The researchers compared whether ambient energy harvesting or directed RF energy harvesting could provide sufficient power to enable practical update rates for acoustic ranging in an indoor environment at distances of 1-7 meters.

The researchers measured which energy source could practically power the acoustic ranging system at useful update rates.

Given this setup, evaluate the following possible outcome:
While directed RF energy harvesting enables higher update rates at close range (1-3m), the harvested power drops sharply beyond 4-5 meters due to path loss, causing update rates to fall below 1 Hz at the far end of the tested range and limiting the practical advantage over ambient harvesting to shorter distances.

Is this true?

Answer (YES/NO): NO